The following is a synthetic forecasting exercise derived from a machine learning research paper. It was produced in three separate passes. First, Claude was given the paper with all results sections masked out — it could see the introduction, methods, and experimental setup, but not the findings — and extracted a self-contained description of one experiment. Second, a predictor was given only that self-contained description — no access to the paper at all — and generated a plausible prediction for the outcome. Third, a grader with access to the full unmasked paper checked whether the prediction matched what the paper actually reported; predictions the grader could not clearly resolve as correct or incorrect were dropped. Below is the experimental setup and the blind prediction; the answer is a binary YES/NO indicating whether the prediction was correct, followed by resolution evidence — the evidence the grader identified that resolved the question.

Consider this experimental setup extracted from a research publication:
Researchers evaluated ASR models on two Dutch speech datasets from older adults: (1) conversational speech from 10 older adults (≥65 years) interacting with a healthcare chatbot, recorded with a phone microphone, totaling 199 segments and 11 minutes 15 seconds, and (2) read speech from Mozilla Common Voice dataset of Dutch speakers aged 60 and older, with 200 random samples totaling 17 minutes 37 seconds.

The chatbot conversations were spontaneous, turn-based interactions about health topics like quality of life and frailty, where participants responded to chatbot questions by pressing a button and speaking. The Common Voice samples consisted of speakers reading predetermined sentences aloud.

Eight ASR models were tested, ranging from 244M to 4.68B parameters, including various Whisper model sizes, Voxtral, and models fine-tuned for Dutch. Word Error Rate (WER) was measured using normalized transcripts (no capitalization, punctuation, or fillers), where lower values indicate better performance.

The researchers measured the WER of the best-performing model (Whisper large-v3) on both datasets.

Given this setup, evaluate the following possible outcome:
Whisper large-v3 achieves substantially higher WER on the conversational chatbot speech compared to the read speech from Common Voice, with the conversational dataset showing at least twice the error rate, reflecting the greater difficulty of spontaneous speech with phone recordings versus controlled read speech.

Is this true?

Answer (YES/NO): YES